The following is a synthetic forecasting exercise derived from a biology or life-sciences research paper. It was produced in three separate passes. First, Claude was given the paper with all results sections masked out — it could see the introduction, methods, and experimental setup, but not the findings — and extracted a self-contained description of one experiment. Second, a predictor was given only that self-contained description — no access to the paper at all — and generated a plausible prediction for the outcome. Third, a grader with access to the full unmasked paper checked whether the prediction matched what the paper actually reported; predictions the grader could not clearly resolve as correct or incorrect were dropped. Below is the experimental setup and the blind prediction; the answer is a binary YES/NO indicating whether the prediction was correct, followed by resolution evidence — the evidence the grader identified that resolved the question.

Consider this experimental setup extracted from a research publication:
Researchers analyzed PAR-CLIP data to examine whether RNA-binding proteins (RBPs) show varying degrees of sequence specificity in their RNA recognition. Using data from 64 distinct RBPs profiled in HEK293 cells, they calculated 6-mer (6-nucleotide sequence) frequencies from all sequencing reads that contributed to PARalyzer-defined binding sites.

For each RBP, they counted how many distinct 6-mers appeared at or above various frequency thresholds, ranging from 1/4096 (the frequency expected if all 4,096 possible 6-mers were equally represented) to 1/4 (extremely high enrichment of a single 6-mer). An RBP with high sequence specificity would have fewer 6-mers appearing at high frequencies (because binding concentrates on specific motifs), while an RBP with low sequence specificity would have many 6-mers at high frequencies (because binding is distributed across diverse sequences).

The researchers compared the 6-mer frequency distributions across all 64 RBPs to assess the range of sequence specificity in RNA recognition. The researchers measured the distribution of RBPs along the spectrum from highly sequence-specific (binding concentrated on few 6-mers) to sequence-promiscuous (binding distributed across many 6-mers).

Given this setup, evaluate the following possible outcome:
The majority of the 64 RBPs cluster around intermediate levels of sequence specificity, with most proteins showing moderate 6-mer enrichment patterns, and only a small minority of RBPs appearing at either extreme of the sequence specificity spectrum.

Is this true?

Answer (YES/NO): NO